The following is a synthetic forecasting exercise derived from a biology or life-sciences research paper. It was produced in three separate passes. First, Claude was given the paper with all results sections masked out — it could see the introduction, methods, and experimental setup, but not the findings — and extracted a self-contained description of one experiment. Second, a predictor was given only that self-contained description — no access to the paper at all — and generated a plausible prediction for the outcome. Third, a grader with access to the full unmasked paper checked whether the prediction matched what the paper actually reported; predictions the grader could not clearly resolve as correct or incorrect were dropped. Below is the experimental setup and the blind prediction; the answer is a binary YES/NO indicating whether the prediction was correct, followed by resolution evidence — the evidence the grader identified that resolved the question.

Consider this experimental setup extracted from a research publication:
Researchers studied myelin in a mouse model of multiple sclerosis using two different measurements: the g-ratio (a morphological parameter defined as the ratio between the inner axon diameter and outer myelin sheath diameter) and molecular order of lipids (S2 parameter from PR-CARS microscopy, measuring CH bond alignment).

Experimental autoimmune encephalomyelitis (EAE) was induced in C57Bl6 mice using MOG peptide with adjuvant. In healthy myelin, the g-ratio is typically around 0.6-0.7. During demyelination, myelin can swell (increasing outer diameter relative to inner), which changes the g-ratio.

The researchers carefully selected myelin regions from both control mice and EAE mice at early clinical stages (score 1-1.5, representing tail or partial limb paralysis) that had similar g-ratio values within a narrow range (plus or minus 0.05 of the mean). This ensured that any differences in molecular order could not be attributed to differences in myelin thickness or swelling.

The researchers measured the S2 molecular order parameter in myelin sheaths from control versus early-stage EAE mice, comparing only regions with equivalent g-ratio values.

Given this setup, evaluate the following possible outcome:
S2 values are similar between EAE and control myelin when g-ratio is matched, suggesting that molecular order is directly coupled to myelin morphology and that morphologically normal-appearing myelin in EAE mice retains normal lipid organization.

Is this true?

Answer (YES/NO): NO